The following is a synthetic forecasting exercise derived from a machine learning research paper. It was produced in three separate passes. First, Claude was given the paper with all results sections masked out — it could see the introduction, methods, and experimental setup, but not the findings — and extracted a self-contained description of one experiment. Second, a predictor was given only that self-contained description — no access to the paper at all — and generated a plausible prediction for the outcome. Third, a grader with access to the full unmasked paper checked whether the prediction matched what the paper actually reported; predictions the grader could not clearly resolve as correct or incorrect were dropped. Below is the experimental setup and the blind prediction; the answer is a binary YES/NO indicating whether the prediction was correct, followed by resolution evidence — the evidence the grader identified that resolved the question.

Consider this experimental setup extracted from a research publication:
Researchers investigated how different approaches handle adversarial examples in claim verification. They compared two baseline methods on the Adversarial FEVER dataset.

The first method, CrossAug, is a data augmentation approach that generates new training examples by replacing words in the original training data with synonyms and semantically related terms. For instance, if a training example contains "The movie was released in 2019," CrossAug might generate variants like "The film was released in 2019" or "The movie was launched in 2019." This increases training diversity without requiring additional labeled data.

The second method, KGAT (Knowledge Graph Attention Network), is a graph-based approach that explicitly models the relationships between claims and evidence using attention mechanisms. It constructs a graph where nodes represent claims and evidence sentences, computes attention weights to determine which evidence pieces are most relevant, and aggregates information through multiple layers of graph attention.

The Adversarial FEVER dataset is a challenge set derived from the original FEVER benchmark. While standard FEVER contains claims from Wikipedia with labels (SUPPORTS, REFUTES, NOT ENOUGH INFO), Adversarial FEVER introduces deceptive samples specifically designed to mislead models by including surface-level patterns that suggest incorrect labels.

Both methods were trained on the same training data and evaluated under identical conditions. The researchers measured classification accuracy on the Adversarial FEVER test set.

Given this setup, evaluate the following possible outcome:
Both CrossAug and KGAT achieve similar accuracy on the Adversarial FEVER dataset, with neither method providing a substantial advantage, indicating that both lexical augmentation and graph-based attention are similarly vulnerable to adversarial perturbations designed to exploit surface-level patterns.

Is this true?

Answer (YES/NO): NO